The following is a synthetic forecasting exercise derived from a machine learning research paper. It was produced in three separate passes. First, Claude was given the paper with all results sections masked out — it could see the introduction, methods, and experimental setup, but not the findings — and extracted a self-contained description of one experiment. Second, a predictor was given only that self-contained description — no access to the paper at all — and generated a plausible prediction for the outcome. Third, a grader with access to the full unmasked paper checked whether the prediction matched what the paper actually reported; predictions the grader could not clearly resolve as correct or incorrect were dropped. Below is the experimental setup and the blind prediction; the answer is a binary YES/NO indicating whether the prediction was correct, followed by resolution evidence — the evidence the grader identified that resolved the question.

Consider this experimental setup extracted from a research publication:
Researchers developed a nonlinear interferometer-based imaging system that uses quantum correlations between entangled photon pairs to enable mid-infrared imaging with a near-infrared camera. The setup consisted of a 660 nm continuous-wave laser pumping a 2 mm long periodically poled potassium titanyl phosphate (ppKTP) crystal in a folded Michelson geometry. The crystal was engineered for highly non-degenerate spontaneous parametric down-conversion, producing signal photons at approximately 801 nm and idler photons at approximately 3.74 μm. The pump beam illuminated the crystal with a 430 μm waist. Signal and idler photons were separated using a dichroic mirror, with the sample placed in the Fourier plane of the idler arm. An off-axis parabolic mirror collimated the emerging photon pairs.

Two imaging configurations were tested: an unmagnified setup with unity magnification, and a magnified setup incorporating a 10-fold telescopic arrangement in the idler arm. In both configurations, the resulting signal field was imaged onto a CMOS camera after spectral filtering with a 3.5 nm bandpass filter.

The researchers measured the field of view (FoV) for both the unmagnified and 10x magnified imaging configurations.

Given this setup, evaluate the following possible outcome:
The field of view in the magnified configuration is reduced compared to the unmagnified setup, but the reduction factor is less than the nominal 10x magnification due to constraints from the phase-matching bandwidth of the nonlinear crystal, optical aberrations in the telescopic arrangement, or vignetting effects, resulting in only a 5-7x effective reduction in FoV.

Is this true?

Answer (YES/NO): NO